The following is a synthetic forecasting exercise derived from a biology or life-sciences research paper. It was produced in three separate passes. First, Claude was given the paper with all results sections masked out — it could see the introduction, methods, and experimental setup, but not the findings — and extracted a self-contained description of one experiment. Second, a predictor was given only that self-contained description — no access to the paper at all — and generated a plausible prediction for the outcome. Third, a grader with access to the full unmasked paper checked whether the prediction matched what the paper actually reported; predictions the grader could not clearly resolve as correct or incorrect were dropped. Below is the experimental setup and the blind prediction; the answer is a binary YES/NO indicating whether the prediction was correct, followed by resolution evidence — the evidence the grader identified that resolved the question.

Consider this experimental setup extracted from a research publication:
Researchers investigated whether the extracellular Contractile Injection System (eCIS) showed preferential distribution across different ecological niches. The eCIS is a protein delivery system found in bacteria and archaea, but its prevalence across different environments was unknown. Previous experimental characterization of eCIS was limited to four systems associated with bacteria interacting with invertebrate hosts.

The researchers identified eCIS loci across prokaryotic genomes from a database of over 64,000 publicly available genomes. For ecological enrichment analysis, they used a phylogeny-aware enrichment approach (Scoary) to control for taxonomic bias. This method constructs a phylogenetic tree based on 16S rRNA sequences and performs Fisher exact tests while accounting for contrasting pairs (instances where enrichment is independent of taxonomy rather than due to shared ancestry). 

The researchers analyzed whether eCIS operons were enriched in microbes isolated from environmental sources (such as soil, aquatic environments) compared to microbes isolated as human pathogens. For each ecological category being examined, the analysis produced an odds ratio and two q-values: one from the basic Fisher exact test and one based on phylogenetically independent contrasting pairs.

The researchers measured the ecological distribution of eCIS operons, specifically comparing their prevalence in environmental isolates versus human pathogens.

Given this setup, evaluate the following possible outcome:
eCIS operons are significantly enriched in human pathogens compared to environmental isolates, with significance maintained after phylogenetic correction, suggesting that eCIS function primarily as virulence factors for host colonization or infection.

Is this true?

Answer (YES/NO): NO